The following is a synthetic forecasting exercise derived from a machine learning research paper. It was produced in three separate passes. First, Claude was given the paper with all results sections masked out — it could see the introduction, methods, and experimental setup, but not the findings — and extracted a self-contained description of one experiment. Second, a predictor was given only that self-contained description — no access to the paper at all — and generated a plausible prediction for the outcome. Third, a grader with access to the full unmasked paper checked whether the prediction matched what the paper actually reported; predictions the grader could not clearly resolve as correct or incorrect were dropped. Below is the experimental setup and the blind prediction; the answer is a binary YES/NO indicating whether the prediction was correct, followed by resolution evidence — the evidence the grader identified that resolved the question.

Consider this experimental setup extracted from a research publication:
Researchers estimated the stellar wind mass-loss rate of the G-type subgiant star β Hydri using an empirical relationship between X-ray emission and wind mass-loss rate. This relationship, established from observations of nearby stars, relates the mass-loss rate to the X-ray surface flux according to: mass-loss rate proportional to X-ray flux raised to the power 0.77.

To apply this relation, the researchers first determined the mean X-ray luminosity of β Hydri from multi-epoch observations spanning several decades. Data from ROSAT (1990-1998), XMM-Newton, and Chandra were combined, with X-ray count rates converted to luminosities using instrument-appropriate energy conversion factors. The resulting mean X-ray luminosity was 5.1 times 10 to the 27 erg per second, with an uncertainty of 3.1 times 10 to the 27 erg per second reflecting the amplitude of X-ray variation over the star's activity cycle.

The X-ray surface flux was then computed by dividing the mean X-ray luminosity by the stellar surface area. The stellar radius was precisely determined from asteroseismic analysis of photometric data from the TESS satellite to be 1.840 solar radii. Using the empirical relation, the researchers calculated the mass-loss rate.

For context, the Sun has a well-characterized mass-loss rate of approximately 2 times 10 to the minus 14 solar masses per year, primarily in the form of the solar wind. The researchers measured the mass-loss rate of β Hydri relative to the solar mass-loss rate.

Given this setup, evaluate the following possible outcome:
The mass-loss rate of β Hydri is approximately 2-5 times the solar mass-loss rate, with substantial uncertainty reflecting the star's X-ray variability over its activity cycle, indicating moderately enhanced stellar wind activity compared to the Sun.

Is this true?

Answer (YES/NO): NO